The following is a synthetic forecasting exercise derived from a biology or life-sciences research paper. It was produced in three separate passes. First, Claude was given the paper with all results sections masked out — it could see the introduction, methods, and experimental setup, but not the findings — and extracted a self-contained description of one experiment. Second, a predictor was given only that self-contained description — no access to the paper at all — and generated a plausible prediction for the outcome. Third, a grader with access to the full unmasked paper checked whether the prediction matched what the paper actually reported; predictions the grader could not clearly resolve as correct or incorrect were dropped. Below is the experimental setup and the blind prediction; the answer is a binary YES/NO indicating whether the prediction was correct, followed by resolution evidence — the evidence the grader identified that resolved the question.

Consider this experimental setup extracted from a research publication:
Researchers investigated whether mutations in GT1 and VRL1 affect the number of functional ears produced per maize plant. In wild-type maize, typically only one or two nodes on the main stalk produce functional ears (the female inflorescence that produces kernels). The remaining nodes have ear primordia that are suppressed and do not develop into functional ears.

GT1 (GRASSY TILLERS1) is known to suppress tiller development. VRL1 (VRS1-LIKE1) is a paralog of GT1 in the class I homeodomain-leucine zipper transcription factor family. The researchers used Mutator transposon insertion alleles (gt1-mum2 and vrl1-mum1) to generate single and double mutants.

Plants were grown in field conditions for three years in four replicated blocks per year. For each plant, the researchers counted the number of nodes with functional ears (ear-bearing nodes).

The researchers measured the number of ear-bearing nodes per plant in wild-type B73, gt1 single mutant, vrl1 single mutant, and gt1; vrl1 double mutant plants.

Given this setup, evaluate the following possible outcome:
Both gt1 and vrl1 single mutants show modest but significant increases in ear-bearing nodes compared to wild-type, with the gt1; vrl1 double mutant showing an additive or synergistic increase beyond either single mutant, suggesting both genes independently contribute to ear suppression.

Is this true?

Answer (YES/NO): YES